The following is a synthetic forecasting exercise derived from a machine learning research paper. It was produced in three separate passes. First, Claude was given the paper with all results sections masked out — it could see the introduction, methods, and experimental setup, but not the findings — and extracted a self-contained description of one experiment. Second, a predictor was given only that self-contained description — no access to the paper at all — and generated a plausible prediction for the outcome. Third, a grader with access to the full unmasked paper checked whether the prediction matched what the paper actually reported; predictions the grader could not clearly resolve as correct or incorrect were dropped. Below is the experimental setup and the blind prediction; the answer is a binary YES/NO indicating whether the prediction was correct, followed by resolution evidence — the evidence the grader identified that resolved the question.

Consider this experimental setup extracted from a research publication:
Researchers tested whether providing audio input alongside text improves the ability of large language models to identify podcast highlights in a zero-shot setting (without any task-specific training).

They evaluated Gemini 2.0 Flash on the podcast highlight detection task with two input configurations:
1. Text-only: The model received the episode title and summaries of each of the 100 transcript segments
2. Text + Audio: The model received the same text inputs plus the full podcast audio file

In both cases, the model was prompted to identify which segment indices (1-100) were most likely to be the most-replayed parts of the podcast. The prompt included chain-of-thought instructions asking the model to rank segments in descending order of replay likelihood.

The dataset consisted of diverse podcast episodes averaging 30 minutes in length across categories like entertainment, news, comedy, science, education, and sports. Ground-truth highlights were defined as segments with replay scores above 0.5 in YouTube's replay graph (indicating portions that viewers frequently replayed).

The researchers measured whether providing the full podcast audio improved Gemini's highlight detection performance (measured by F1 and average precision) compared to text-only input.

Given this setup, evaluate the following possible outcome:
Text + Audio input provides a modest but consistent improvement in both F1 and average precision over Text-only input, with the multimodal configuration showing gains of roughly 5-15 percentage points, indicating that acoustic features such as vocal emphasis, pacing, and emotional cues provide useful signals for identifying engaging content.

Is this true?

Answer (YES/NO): NO